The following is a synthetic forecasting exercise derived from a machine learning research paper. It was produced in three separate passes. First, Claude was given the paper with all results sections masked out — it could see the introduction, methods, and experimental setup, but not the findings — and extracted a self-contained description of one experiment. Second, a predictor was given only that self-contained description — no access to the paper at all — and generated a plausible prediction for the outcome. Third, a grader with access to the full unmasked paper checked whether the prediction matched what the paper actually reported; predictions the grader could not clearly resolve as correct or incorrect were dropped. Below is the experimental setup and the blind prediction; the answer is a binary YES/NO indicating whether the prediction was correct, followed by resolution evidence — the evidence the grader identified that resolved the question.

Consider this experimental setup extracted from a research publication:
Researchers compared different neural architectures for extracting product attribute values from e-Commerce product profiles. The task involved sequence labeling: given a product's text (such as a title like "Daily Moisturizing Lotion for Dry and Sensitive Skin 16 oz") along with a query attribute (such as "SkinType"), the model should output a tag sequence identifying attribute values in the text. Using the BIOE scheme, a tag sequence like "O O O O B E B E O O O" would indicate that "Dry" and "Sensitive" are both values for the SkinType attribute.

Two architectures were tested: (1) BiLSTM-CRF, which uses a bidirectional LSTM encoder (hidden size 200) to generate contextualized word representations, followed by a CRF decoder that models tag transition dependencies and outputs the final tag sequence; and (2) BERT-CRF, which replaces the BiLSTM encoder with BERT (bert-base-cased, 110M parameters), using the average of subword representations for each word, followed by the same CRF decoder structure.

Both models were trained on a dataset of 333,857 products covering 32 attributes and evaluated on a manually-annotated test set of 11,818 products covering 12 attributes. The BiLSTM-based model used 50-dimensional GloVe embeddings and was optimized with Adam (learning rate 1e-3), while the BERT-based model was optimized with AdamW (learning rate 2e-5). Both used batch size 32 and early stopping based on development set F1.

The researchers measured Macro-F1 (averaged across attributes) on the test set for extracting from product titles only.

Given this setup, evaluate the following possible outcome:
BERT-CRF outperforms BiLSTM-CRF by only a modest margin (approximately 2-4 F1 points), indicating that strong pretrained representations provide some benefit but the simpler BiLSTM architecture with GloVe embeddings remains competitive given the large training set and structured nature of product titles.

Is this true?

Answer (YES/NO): NO